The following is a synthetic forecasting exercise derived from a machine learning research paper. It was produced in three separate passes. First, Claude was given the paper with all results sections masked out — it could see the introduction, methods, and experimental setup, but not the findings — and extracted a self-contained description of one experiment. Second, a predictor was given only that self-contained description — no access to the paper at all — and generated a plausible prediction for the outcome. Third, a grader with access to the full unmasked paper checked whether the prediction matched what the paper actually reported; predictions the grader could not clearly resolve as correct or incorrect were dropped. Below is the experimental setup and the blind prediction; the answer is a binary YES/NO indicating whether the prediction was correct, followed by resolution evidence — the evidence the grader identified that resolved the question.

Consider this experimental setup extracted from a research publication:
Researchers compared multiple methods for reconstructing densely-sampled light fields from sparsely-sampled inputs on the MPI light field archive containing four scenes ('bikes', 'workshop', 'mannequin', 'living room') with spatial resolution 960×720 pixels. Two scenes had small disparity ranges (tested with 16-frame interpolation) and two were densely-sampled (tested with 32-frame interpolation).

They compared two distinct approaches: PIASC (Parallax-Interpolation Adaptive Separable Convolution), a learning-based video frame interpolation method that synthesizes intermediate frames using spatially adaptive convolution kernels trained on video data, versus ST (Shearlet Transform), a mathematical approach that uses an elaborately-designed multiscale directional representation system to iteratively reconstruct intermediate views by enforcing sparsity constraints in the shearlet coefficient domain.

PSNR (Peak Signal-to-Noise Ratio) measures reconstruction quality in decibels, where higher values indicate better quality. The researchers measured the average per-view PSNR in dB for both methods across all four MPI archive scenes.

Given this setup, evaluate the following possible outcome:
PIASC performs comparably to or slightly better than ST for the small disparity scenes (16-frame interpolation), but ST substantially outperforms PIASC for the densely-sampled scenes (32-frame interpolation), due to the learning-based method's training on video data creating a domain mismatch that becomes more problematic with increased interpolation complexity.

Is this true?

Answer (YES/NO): NO